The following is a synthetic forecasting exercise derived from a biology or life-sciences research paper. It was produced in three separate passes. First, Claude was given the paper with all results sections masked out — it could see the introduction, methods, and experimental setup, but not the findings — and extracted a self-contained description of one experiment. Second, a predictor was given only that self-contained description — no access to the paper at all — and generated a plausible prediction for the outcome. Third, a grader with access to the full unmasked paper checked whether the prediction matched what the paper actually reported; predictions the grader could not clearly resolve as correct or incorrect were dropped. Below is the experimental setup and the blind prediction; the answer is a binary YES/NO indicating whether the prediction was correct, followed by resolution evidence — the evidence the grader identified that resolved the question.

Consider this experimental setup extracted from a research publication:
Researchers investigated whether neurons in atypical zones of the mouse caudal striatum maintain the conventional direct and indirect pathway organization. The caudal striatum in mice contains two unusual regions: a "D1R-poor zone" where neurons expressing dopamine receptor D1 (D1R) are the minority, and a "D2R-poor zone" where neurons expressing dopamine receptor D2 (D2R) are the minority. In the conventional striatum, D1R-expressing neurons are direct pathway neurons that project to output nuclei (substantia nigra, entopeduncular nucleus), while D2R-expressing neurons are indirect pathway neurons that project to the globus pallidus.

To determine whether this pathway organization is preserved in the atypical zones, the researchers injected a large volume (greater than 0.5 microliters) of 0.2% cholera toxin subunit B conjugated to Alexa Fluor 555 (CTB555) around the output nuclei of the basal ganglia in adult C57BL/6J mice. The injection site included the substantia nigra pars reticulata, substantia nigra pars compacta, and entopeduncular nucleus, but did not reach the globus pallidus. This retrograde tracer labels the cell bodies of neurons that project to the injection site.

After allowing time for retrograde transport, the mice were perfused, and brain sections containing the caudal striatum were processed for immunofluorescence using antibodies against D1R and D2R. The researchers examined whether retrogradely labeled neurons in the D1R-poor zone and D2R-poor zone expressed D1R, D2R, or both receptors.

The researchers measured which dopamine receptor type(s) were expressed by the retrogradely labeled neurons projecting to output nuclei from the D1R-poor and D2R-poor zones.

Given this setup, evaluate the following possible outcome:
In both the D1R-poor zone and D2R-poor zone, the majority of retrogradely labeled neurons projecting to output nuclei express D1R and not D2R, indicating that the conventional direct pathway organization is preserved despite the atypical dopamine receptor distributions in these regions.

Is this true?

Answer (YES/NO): YES